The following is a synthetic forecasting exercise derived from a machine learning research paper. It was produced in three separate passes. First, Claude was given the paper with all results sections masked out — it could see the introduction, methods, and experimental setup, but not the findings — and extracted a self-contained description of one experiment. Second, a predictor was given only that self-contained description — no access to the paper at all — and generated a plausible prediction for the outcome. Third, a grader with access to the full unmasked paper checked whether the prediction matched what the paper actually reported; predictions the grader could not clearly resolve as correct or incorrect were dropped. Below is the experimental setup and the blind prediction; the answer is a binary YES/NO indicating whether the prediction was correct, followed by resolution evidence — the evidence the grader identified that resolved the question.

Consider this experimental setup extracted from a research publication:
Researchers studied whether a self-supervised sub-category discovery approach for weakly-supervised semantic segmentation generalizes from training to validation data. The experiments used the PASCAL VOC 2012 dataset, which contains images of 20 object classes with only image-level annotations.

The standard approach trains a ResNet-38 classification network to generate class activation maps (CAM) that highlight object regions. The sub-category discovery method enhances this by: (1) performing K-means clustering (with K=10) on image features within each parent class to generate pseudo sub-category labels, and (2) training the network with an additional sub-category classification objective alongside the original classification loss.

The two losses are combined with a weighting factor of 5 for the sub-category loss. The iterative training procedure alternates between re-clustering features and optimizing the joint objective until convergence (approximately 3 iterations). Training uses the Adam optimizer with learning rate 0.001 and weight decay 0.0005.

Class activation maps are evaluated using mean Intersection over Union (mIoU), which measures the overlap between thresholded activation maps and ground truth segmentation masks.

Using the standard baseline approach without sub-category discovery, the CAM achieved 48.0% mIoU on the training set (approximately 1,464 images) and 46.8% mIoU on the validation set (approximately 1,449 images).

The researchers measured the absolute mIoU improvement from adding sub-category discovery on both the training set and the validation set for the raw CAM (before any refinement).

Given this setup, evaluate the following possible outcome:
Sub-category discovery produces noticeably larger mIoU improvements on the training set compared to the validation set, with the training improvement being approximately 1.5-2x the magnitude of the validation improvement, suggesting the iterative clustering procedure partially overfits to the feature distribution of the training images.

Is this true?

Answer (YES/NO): NO